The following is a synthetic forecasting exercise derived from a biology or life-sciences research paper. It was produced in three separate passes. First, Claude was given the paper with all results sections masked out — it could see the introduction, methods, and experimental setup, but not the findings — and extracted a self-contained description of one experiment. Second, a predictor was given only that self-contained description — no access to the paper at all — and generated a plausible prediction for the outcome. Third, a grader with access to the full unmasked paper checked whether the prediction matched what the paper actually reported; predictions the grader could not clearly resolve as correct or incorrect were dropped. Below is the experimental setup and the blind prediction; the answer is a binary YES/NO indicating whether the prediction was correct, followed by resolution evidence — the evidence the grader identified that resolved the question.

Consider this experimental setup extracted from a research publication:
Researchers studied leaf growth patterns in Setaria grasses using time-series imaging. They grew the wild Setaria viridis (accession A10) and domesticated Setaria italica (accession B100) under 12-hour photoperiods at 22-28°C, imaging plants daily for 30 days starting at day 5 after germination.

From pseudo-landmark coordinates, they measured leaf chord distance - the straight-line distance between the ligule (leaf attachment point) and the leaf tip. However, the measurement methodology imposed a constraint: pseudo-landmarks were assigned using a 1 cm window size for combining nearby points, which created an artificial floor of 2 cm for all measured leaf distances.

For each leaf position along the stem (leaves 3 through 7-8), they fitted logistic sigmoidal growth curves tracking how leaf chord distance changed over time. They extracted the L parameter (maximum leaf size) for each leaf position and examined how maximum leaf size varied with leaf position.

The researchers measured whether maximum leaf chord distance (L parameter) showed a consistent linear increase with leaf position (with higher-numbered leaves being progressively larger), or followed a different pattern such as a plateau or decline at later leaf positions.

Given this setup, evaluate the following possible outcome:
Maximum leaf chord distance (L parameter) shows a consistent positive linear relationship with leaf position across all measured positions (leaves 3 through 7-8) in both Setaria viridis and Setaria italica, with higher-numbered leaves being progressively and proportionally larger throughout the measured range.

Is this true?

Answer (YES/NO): NO